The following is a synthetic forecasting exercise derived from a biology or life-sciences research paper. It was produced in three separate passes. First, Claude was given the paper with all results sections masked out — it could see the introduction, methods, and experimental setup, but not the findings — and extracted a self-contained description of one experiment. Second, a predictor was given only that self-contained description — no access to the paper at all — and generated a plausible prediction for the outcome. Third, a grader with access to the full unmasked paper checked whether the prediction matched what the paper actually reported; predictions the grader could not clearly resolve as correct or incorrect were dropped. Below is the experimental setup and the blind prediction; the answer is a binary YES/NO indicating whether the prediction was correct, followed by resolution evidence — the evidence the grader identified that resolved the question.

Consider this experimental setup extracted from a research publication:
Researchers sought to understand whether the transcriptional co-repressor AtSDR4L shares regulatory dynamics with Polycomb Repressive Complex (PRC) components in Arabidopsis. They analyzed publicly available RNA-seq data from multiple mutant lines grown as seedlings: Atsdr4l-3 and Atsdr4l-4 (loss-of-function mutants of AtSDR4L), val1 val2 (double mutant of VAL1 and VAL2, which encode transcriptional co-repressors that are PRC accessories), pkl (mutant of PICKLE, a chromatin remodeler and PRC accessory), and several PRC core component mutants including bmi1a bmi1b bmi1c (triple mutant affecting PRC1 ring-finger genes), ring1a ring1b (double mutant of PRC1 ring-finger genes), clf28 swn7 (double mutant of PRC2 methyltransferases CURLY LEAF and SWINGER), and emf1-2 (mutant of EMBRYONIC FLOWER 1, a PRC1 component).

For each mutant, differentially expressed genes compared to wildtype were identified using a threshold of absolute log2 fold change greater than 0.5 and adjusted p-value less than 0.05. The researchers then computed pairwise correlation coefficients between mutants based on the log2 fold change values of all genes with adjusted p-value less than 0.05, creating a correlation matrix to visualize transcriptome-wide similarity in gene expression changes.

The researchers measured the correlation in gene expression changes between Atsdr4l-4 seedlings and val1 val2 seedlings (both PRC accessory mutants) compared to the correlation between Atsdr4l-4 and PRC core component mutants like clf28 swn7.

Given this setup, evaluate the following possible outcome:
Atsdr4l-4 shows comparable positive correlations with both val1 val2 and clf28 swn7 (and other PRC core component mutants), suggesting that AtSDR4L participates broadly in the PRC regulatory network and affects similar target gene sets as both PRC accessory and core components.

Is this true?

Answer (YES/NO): YES